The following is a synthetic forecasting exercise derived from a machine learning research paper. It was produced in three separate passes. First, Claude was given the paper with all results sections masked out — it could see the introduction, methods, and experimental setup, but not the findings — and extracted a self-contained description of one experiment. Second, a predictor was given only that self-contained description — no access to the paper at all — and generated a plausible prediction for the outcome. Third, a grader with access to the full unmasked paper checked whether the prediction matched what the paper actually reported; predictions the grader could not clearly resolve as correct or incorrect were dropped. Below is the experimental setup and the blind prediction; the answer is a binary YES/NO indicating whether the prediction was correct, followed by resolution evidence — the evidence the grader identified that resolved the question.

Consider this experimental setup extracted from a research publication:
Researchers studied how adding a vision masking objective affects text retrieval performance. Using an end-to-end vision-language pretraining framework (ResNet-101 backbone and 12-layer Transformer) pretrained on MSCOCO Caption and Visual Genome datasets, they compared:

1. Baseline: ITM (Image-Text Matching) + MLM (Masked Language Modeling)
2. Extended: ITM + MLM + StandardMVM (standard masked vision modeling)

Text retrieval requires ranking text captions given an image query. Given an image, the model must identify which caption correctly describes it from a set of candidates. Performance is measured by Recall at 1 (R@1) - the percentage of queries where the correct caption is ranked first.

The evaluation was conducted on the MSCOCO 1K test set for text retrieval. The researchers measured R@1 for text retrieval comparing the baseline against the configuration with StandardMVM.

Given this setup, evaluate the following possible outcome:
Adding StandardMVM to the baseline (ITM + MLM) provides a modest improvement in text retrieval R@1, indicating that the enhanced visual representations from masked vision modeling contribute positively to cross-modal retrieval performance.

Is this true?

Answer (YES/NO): NO